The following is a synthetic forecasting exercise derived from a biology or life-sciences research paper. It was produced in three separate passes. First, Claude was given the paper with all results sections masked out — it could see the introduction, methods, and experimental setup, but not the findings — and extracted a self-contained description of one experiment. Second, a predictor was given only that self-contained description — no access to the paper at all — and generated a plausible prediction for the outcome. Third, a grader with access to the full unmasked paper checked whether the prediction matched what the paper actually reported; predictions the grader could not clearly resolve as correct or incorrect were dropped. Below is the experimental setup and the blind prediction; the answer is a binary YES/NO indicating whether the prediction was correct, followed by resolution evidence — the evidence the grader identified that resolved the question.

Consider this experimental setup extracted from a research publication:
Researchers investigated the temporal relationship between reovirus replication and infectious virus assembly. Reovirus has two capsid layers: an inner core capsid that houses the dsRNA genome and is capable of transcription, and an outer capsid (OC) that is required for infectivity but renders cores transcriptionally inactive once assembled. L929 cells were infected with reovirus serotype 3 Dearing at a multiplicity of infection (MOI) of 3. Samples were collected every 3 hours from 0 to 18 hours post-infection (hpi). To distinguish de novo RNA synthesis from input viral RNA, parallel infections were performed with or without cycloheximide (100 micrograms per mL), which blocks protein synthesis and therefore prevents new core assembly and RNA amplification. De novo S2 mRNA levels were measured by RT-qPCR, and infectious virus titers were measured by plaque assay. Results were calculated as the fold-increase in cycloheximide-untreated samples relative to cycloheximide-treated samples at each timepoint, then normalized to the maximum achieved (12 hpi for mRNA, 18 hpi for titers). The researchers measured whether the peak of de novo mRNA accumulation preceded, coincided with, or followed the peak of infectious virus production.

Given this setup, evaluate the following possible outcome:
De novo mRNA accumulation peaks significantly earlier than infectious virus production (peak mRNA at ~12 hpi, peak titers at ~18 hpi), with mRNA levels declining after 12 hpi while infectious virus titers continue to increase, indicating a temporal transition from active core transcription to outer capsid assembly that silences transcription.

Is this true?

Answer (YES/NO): YES